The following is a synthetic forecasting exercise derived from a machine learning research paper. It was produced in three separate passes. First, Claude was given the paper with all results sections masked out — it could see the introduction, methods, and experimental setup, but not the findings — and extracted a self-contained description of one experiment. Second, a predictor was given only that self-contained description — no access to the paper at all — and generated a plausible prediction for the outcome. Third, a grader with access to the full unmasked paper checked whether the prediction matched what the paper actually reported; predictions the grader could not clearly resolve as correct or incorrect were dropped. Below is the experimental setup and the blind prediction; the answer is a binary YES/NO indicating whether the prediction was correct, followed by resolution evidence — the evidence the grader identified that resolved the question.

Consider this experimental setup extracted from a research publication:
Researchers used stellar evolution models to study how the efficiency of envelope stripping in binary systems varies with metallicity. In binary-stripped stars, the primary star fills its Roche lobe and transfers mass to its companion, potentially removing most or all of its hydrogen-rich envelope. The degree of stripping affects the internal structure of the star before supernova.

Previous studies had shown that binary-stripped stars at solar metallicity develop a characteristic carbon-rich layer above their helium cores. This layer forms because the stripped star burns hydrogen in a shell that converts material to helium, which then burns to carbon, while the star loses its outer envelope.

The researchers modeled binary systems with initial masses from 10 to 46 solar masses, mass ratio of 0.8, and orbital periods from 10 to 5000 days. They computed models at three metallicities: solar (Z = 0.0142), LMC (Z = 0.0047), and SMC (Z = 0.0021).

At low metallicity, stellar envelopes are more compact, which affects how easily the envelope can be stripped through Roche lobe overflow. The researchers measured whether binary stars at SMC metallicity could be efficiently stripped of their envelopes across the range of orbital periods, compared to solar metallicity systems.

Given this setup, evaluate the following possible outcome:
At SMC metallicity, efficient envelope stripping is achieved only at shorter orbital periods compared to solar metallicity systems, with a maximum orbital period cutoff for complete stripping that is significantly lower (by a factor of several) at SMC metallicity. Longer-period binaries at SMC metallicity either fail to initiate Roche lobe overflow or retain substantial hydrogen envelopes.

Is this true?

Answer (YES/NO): NO